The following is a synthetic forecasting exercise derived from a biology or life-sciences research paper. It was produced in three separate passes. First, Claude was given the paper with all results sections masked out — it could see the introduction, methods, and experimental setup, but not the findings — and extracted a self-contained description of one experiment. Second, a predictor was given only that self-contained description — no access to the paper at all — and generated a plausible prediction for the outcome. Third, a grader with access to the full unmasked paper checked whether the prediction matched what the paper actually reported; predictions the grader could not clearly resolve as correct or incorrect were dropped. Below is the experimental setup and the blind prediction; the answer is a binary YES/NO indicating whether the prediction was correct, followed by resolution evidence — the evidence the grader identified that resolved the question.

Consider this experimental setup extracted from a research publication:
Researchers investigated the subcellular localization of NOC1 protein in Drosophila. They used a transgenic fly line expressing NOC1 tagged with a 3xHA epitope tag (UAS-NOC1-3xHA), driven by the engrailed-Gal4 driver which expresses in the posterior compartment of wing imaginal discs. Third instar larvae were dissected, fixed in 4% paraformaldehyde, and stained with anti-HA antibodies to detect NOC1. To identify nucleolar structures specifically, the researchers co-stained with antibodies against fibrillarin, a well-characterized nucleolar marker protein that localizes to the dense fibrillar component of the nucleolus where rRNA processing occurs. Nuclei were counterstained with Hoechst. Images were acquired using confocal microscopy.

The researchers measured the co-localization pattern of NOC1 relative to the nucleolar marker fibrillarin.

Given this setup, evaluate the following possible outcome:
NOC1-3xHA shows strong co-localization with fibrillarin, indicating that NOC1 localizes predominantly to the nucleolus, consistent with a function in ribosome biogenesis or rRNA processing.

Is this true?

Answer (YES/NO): NO